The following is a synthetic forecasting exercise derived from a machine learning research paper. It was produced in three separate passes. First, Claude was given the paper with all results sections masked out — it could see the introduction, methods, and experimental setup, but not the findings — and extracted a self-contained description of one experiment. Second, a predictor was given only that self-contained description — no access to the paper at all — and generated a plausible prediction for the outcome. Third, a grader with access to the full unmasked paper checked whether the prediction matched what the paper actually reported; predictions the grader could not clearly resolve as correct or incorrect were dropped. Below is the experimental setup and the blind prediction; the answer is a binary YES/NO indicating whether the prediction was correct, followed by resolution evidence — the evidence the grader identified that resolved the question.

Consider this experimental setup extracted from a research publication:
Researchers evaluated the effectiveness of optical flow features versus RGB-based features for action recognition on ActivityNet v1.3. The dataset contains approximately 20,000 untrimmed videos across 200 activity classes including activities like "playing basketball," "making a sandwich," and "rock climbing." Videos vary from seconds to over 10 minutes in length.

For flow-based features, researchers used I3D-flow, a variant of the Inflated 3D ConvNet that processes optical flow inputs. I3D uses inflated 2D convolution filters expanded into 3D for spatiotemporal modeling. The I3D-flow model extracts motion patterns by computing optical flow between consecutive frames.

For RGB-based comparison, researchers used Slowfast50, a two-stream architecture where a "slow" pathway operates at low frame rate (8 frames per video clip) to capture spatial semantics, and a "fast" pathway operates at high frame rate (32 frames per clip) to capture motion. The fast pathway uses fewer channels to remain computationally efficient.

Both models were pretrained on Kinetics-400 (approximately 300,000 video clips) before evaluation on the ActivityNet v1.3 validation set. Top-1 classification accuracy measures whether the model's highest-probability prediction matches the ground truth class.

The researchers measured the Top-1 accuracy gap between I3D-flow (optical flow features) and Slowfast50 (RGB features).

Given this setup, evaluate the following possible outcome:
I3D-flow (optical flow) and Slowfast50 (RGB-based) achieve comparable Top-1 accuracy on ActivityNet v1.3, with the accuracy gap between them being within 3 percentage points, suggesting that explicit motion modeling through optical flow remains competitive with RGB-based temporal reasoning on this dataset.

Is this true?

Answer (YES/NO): NO